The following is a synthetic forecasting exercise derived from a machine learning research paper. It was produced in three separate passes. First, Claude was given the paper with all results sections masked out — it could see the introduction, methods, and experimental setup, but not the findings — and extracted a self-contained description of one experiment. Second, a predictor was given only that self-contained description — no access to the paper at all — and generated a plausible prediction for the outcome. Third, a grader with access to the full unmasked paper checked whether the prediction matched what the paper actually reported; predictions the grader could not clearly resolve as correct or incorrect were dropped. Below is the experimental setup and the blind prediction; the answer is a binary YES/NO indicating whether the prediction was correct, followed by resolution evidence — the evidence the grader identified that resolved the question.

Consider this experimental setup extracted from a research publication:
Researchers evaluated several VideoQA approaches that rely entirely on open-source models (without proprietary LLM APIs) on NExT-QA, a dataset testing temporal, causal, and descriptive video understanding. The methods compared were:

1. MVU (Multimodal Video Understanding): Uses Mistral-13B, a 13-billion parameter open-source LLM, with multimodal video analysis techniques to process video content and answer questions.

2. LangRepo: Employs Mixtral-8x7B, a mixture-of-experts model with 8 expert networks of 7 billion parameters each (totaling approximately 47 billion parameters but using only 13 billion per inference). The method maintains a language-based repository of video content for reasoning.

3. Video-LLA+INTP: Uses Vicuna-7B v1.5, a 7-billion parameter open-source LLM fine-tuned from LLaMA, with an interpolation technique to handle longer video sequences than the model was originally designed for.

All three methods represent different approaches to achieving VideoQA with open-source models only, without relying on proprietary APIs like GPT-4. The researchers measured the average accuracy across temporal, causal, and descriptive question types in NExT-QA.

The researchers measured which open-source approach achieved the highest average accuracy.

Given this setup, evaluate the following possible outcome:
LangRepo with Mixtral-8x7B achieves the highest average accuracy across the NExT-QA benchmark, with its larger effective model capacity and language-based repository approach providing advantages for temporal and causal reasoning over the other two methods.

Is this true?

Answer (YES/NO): NO